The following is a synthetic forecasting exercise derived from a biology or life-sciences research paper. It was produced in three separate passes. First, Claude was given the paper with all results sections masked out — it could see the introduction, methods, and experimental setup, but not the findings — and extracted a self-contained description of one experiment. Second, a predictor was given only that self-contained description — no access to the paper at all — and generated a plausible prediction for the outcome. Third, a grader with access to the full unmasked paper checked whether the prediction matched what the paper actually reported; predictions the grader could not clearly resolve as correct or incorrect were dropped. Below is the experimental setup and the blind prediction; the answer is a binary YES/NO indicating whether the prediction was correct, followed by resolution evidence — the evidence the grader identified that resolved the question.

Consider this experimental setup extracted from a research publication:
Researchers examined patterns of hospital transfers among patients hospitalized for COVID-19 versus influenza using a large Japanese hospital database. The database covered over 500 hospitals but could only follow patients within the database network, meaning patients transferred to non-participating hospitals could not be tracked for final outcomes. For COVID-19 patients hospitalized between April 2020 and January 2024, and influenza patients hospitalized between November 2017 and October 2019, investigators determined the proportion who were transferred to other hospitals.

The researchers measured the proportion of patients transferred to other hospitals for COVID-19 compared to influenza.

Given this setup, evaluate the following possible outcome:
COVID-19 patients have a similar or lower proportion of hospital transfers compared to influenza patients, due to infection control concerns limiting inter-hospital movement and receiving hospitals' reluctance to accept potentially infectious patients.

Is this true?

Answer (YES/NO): NO